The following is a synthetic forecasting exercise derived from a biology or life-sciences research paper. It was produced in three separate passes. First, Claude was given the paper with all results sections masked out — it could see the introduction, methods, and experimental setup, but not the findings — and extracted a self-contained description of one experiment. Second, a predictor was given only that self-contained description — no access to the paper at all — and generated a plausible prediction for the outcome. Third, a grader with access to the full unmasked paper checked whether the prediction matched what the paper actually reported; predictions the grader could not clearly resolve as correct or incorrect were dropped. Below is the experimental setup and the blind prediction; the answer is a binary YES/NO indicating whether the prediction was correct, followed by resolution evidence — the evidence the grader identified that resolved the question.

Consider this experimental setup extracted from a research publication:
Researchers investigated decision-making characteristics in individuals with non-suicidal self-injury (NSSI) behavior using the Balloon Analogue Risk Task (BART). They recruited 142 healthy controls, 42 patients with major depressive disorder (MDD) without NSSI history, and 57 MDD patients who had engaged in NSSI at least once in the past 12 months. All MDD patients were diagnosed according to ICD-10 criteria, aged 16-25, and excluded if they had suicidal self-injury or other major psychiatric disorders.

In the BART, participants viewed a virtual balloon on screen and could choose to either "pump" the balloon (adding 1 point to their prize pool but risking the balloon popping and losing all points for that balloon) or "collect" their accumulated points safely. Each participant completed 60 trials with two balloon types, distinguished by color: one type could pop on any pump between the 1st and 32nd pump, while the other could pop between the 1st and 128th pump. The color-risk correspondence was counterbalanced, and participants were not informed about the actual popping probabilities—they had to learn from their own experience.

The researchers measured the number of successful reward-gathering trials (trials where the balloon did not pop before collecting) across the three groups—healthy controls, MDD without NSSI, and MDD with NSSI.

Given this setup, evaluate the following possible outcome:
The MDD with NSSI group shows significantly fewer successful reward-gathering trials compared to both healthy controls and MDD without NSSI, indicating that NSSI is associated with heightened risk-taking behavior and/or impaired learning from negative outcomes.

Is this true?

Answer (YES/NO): NO